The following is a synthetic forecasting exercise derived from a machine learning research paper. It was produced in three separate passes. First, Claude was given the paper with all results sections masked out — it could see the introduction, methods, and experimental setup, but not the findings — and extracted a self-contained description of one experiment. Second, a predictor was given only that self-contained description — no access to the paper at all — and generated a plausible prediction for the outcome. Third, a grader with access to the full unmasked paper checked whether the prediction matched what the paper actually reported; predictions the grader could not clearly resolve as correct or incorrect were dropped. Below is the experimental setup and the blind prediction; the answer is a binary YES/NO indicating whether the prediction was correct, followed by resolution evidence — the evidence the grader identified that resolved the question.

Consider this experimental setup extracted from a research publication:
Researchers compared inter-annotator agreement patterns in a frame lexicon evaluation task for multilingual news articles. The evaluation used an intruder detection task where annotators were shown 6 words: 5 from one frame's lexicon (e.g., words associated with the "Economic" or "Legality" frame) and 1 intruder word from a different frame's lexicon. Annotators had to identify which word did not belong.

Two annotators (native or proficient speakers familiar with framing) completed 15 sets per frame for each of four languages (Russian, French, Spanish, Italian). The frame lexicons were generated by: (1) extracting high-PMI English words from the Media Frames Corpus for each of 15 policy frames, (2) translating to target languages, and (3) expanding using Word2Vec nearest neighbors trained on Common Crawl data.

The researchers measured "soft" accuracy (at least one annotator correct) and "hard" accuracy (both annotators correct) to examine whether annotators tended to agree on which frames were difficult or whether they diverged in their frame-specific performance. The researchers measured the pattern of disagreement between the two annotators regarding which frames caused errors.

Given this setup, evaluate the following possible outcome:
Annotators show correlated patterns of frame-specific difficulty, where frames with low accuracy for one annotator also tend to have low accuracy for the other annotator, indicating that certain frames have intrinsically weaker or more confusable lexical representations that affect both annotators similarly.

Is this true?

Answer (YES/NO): NO